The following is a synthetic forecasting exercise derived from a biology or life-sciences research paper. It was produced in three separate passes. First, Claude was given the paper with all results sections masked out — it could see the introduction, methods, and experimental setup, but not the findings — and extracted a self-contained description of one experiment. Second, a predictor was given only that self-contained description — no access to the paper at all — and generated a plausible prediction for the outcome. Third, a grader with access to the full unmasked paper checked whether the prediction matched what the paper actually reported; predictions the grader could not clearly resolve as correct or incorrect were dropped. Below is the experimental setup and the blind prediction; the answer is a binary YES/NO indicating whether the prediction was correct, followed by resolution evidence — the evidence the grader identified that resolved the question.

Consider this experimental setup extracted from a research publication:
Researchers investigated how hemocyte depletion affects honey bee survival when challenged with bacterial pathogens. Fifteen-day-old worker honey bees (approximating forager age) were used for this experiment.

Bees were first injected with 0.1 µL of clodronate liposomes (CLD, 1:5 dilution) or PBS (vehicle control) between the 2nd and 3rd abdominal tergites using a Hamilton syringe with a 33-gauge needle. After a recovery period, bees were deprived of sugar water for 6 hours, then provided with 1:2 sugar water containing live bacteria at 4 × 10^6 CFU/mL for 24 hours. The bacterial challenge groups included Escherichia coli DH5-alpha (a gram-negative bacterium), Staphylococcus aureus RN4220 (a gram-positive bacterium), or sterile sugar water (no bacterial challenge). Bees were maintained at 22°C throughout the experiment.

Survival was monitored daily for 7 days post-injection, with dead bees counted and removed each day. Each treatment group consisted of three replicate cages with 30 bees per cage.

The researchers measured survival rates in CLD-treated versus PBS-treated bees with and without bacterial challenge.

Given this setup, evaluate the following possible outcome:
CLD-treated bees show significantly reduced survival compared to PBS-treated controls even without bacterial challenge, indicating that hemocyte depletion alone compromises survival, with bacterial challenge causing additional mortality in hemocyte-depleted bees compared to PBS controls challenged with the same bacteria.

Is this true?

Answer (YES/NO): NO